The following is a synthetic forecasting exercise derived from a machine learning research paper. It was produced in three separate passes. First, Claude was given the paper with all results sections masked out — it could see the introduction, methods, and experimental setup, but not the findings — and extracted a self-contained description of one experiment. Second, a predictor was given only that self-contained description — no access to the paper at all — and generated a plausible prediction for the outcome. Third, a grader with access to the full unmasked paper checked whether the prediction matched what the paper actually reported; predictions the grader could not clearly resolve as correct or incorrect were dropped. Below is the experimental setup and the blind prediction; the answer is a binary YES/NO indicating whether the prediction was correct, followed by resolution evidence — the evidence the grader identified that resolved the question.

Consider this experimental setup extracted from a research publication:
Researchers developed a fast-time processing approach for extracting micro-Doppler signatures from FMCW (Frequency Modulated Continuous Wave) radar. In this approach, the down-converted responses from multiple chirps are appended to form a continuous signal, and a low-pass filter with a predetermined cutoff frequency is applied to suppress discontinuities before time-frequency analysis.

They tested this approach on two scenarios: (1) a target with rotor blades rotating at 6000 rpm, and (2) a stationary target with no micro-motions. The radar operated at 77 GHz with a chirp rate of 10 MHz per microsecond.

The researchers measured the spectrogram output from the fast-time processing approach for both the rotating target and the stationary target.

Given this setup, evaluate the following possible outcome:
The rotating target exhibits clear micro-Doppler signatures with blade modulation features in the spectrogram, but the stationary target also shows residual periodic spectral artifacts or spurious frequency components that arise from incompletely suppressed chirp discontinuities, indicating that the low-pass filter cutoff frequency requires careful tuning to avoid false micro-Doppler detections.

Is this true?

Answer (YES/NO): YES